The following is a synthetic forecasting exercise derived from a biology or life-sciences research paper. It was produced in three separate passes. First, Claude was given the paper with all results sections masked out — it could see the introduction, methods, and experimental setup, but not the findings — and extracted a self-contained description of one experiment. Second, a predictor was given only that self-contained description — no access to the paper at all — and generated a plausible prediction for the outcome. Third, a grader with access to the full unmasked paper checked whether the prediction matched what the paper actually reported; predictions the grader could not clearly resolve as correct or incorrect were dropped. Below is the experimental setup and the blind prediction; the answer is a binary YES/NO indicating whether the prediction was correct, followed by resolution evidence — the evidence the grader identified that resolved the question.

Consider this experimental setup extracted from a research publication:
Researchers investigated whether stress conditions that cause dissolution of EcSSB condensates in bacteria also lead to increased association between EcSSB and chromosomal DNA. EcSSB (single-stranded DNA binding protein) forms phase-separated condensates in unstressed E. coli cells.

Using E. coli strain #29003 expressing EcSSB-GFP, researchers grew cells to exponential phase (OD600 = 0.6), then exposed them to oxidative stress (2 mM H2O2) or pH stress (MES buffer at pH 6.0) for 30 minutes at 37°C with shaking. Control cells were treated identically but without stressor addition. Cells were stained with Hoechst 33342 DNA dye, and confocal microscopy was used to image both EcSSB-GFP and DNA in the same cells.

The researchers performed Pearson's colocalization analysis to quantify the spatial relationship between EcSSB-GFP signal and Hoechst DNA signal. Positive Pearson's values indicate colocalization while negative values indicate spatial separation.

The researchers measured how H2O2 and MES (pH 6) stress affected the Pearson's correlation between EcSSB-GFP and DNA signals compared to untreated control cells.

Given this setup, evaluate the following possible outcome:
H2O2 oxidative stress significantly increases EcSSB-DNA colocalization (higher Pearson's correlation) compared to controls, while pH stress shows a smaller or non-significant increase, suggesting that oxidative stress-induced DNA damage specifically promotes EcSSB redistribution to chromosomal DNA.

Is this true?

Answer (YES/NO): NO